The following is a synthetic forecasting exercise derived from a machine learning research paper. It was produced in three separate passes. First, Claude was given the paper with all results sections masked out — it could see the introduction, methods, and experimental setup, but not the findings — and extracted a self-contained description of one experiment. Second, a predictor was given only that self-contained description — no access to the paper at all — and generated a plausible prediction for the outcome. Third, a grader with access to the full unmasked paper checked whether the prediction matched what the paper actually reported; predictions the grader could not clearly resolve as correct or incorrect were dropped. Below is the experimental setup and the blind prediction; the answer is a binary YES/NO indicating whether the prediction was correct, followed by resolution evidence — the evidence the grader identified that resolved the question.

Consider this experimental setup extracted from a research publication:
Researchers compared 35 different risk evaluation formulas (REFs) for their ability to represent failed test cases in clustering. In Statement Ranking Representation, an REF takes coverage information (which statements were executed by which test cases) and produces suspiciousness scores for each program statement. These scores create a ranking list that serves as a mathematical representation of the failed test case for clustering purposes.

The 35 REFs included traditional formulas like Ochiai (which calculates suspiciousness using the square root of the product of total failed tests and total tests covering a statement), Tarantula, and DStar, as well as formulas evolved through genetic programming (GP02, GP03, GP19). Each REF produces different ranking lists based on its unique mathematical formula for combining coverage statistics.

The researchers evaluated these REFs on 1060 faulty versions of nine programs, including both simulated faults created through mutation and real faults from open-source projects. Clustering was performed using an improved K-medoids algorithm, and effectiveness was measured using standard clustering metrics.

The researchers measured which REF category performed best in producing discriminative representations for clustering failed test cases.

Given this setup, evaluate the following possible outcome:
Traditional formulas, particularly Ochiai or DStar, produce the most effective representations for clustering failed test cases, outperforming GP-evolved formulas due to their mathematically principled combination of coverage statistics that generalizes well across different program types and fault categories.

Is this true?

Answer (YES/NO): NO